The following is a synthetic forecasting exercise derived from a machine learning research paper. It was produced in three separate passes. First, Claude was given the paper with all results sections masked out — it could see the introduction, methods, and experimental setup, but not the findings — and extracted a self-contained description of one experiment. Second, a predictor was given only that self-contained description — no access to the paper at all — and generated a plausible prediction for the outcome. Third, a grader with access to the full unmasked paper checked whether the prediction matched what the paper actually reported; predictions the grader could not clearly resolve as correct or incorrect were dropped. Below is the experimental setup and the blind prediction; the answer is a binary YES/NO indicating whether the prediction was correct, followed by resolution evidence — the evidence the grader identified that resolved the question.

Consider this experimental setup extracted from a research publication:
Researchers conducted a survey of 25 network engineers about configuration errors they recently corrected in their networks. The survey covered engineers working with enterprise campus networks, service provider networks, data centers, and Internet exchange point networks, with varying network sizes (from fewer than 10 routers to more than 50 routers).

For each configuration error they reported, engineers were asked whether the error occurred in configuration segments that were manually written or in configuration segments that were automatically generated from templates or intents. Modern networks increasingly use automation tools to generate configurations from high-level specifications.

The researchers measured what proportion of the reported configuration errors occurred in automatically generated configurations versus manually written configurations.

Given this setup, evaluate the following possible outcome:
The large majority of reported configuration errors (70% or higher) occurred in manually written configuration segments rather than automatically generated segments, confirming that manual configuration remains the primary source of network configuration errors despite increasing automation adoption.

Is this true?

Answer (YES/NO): NO